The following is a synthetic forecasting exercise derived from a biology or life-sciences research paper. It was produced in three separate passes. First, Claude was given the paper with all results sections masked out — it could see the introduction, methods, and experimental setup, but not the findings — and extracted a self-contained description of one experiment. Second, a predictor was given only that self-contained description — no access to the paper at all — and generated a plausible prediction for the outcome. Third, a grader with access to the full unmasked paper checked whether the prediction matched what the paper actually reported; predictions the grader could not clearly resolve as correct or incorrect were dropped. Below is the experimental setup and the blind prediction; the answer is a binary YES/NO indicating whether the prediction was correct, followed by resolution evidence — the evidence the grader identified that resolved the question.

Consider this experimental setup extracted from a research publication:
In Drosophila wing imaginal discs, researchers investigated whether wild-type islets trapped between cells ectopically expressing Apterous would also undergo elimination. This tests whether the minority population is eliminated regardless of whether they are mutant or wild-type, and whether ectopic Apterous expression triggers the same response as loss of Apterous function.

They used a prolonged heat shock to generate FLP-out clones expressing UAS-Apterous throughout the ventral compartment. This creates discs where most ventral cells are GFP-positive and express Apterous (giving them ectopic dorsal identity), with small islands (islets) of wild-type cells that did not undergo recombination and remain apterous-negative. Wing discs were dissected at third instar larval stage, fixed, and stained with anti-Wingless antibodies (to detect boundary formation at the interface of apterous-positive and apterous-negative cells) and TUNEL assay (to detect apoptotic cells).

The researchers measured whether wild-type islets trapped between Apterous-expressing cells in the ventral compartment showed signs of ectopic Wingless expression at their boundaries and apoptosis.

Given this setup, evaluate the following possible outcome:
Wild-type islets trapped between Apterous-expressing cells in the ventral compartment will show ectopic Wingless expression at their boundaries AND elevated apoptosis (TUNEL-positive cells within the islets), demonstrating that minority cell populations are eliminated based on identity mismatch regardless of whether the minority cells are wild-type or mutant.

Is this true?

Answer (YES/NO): YES